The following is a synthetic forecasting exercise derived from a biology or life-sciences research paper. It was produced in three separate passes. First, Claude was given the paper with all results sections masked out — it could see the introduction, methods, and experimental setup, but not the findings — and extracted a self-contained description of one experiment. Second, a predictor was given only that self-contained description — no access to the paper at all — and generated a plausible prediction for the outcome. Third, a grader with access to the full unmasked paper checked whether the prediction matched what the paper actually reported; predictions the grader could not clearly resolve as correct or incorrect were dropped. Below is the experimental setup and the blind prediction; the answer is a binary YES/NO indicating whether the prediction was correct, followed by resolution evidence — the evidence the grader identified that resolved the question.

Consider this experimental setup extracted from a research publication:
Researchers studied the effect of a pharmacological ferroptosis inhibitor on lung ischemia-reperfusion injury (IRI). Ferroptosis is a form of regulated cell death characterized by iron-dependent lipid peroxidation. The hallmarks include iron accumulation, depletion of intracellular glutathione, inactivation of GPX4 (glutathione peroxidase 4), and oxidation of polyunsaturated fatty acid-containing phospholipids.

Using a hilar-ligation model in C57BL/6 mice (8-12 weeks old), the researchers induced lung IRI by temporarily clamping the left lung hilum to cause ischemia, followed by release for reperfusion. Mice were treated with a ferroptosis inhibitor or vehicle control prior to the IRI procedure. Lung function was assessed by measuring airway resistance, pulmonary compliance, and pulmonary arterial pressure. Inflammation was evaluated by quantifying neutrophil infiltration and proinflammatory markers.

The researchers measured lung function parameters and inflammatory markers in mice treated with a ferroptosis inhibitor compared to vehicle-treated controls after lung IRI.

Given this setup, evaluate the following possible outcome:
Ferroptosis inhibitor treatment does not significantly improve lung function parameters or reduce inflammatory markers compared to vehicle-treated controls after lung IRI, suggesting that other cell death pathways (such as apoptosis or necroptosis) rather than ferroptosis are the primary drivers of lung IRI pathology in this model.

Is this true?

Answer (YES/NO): NO